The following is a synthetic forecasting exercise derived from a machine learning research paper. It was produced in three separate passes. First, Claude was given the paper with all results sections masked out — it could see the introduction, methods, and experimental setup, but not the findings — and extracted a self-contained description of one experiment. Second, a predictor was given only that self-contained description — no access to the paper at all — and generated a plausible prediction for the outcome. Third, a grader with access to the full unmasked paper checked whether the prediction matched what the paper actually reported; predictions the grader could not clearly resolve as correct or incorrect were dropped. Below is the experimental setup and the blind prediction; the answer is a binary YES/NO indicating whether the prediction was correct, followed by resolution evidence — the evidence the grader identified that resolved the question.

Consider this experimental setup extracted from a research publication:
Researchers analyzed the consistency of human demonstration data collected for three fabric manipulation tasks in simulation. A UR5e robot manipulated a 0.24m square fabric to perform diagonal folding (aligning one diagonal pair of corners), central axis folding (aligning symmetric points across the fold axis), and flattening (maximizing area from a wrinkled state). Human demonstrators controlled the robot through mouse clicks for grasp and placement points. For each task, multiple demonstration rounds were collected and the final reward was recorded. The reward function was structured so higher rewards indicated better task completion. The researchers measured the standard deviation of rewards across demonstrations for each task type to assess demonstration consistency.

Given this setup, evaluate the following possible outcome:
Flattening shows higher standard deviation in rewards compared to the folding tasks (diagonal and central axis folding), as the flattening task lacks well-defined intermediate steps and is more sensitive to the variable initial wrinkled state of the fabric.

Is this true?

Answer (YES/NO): YES